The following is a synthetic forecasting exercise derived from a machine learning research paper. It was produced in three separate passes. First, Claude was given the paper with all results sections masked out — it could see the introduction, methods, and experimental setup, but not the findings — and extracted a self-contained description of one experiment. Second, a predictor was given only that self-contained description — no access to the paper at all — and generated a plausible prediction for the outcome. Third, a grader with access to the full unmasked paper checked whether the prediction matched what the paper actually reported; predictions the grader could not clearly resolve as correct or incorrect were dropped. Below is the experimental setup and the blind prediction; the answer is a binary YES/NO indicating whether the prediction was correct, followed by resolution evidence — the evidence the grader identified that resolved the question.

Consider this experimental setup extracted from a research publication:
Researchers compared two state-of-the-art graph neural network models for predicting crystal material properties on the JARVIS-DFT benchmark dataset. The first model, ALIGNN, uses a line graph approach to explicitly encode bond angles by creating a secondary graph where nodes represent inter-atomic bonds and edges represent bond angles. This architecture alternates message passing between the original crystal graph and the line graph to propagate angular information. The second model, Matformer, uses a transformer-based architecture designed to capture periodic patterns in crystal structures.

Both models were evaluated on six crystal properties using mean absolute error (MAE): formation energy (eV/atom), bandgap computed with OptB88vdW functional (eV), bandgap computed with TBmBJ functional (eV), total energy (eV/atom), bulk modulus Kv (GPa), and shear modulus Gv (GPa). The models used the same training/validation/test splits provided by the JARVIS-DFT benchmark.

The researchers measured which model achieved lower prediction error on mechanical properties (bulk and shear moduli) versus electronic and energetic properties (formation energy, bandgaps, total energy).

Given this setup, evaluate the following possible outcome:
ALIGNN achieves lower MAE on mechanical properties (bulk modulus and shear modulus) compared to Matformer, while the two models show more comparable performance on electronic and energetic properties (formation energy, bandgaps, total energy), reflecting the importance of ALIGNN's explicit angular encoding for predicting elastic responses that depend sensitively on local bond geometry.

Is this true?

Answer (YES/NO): NO